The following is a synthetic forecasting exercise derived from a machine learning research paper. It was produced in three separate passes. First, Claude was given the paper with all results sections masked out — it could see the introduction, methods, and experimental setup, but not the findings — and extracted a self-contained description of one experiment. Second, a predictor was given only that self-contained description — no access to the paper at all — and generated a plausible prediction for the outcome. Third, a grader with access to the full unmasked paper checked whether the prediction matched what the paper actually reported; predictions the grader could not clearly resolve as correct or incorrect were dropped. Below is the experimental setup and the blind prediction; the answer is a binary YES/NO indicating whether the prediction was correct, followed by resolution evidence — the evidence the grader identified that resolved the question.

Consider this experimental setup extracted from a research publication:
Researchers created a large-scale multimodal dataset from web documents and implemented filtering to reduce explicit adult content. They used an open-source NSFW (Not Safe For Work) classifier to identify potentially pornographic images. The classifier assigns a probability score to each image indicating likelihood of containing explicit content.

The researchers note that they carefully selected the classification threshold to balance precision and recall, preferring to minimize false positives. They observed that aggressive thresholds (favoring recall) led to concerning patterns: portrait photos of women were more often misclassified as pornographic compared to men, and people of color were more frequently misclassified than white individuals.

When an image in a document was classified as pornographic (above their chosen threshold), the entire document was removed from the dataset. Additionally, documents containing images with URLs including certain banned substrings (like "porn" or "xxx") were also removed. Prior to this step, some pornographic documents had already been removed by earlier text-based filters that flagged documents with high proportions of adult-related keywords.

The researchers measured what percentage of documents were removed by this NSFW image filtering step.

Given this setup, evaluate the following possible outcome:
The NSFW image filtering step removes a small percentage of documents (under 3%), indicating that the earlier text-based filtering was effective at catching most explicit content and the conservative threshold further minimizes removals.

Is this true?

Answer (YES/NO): YES